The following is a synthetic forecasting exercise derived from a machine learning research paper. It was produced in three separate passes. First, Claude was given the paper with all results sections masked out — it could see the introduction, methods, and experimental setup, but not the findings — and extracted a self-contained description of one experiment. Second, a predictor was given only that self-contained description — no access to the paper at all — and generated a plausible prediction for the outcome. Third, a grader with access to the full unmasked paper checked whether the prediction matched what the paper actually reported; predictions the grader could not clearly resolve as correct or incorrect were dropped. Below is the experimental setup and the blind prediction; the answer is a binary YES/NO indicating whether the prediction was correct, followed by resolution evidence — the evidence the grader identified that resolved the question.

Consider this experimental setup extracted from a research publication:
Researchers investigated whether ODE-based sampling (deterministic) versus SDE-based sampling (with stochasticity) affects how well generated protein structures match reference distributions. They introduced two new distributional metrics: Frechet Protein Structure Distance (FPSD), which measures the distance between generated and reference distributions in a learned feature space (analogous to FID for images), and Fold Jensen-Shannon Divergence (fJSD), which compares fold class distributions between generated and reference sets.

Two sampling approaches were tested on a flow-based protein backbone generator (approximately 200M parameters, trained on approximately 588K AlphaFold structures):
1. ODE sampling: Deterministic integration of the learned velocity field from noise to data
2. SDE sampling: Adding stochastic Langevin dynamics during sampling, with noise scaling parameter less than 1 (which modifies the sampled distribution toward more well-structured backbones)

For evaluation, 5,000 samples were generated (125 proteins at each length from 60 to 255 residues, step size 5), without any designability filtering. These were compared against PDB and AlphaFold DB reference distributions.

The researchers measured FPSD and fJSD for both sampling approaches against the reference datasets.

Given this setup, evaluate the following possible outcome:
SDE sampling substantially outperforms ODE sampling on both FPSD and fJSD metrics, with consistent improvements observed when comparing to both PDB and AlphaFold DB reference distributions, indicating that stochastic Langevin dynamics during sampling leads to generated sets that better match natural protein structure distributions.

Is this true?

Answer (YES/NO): NO